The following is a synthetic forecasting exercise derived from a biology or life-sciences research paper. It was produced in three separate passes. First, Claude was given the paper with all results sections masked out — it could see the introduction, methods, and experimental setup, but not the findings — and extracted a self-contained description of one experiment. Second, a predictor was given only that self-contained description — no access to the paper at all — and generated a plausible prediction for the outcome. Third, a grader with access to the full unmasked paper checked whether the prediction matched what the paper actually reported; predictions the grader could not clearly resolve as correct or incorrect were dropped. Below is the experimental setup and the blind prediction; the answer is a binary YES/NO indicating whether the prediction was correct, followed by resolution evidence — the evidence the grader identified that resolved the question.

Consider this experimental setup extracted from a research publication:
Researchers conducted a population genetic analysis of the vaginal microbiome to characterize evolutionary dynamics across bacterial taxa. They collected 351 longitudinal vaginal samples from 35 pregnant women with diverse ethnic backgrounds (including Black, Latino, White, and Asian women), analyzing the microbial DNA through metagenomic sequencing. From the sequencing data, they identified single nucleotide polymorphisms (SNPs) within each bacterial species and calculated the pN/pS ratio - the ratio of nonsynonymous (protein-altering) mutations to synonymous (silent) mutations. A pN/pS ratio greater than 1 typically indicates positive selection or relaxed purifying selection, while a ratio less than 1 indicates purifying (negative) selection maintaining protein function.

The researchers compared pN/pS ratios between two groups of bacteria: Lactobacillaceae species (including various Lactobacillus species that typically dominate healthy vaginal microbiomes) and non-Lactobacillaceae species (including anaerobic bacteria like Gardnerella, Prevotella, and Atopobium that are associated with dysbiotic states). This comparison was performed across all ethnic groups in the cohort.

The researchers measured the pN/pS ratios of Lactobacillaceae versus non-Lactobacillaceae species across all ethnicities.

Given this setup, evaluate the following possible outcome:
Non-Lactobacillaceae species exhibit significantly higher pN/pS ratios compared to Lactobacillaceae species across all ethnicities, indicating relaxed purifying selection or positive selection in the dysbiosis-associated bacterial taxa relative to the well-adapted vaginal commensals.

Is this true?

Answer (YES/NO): NO